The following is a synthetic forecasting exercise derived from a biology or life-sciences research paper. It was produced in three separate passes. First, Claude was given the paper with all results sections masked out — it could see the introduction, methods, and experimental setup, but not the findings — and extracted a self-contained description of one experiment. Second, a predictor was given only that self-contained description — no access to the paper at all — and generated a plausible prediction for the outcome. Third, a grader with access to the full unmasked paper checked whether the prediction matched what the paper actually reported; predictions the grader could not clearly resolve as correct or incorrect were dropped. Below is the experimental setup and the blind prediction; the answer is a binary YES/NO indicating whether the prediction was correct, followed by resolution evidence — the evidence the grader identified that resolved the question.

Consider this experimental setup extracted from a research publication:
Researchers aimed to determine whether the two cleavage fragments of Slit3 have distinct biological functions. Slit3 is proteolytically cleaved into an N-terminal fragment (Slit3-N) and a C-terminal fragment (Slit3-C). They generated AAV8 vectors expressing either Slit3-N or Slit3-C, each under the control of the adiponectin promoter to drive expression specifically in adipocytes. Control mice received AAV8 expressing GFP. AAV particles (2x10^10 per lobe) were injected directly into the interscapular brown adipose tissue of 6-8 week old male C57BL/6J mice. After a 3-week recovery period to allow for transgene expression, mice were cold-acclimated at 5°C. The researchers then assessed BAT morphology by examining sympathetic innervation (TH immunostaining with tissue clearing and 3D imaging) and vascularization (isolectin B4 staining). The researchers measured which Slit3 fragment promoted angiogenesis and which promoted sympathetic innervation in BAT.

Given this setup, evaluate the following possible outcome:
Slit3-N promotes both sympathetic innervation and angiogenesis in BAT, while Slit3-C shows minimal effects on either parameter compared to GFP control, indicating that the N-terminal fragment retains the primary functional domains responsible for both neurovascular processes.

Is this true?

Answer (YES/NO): NO